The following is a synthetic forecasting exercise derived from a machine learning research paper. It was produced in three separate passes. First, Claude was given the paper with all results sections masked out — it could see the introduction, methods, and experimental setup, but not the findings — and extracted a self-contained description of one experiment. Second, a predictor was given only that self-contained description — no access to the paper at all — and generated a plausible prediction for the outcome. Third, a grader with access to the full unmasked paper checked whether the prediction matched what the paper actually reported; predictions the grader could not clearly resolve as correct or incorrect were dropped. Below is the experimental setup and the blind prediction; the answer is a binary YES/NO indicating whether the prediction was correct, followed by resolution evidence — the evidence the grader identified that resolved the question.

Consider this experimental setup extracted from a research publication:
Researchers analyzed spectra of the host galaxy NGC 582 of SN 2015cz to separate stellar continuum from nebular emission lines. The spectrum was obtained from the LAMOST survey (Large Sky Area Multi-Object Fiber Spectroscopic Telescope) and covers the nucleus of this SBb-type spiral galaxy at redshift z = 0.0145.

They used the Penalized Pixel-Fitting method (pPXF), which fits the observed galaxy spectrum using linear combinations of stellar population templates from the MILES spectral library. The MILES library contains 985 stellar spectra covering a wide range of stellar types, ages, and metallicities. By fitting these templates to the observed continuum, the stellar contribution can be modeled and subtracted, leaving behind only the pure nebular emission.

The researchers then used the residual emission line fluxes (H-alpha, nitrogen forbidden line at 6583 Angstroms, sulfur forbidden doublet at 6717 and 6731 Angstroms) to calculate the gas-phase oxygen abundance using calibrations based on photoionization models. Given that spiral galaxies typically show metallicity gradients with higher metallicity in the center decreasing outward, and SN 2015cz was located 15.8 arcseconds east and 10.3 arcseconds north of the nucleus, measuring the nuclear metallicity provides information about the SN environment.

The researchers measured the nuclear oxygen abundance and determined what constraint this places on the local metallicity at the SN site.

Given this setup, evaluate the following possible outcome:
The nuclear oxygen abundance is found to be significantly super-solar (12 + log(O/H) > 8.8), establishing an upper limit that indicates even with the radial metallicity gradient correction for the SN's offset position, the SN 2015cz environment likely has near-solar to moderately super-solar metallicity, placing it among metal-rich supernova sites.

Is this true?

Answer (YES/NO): NO